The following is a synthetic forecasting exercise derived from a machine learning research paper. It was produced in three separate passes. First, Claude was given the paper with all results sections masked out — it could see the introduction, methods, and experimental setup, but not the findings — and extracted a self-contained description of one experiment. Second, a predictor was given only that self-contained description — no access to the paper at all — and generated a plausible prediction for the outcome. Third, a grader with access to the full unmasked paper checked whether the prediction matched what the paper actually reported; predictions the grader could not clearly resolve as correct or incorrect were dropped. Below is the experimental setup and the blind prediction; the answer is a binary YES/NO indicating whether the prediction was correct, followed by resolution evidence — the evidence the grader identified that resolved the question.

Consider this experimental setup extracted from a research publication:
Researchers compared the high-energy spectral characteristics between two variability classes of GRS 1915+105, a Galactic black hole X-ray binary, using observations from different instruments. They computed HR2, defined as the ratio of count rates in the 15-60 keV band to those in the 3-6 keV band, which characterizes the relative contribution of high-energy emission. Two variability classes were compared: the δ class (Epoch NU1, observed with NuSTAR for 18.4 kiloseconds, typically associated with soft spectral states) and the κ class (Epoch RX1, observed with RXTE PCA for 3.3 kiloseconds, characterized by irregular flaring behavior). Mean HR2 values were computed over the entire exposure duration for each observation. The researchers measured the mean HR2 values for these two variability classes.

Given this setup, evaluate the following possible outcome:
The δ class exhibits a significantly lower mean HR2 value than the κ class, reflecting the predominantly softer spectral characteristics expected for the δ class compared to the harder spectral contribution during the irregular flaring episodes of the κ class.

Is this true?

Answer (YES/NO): YES